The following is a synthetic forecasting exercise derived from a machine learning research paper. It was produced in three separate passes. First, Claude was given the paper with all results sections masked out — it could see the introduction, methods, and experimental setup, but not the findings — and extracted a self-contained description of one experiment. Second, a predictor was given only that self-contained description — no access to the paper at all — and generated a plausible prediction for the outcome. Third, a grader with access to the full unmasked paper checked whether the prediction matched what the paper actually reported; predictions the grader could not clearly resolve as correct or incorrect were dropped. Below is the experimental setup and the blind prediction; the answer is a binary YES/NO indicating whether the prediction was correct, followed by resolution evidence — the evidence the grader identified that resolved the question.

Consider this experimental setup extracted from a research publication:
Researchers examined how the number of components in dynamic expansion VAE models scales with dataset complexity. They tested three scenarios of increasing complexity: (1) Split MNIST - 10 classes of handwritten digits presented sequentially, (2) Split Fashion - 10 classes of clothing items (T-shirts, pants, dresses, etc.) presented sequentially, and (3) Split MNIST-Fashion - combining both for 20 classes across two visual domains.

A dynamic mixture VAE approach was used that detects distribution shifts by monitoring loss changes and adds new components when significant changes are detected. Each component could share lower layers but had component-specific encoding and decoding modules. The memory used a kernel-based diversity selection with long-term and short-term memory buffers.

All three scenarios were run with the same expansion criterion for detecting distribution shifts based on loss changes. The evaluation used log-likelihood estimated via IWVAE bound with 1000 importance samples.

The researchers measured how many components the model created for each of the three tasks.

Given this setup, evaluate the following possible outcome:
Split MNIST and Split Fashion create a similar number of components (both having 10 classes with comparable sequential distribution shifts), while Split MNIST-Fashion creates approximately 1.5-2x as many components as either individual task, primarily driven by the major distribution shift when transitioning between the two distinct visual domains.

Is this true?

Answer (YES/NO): NO